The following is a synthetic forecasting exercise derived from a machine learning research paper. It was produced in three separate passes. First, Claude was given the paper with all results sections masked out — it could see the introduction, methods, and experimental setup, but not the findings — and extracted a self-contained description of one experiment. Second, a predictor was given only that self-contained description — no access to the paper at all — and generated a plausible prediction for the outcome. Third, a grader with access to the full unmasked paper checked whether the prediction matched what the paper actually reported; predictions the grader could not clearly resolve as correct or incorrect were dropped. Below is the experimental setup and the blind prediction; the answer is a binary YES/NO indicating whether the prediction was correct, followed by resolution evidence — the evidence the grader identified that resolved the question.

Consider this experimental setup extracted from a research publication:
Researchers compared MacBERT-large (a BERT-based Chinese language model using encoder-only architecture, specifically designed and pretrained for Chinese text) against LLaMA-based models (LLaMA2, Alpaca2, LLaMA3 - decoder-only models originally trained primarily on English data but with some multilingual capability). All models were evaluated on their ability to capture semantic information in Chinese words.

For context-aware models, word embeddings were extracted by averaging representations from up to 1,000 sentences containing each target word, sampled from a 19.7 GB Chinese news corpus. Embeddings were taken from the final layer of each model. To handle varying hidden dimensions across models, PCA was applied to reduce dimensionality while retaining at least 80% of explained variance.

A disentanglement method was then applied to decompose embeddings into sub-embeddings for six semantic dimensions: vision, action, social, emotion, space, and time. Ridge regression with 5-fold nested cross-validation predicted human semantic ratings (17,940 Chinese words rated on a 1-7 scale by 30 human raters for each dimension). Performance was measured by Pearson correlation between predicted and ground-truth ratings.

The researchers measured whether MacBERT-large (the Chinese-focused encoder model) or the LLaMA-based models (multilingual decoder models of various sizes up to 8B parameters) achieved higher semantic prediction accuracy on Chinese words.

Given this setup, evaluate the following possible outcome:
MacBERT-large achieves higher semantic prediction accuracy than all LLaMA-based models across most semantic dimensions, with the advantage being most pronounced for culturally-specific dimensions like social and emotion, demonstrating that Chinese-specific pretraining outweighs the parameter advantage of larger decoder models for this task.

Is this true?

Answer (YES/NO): NO